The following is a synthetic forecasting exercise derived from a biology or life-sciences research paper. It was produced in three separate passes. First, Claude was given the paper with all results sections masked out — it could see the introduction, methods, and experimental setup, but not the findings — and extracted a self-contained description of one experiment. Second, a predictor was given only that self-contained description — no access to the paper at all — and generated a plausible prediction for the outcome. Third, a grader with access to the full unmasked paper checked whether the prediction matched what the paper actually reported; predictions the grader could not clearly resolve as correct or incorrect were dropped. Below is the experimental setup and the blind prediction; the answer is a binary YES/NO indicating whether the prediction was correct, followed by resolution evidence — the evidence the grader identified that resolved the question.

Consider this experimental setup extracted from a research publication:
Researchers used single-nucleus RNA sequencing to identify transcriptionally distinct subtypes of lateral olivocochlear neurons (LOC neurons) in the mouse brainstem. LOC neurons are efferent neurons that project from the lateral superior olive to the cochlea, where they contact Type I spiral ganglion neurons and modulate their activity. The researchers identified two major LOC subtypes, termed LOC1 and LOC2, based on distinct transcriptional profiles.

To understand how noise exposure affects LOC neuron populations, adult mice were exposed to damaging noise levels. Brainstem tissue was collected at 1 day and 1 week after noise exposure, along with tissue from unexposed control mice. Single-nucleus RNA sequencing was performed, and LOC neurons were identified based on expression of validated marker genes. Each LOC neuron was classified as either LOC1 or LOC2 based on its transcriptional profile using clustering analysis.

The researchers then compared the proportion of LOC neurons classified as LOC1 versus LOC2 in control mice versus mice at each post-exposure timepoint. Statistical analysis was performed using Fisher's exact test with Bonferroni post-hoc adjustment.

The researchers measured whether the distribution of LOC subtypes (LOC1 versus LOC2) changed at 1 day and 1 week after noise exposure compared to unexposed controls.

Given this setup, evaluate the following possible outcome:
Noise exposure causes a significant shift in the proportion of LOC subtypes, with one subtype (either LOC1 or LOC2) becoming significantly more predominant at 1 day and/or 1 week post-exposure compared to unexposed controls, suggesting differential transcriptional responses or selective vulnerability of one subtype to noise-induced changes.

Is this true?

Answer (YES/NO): YES